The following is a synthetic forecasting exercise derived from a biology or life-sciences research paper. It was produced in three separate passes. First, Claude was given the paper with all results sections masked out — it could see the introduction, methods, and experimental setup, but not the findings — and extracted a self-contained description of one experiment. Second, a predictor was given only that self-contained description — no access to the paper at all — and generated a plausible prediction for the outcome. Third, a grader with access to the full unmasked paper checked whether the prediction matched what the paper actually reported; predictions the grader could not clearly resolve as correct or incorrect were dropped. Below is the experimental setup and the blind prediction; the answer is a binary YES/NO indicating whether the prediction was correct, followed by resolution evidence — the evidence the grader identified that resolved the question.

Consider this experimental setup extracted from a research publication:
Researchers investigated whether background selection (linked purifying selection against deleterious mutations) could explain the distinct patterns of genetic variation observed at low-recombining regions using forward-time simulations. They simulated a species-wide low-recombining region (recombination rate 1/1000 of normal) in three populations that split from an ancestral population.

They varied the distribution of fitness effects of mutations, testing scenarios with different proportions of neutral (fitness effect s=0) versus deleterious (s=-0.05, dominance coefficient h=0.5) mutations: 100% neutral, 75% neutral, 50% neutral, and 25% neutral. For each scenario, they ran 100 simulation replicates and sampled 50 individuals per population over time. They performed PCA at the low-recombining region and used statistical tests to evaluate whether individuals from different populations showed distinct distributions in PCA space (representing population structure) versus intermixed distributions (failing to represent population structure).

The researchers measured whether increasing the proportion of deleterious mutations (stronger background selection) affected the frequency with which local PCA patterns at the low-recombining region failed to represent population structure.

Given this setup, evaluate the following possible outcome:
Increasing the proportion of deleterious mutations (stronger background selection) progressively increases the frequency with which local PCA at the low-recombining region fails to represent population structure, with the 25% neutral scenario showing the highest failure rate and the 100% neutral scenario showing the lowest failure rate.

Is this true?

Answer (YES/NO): NO